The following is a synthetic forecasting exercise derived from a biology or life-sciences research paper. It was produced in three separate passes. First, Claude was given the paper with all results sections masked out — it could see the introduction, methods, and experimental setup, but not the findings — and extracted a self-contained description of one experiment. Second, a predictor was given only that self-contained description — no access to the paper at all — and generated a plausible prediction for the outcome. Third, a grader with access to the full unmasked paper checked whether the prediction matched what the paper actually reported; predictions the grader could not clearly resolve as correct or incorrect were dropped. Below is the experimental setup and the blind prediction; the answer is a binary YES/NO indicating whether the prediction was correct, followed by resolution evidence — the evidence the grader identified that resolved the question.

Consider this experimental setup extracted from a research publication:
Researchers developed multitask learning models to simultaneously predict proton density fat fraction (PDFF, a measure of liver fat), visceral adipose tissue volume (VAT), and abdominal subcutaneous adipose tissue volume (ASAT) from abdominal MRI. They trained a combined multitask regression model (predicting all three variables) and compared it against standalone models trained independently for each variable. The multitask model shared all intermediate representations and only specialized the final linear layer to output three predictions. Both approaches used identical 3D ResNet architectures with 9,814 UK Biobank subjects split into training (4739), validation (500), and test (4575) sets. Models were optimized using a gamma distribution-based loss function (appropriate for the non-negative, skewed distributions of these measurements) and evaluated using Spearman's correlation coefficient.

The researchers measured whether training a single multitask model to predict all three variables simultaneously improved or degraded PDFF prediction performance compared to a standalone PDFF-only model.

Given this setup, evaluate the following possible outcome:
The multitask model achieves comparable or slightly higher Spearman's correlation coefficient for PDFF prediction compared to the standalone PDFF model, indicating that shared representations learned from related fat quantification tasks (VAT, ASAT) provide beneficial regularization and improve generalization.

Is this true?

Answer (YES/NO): NO